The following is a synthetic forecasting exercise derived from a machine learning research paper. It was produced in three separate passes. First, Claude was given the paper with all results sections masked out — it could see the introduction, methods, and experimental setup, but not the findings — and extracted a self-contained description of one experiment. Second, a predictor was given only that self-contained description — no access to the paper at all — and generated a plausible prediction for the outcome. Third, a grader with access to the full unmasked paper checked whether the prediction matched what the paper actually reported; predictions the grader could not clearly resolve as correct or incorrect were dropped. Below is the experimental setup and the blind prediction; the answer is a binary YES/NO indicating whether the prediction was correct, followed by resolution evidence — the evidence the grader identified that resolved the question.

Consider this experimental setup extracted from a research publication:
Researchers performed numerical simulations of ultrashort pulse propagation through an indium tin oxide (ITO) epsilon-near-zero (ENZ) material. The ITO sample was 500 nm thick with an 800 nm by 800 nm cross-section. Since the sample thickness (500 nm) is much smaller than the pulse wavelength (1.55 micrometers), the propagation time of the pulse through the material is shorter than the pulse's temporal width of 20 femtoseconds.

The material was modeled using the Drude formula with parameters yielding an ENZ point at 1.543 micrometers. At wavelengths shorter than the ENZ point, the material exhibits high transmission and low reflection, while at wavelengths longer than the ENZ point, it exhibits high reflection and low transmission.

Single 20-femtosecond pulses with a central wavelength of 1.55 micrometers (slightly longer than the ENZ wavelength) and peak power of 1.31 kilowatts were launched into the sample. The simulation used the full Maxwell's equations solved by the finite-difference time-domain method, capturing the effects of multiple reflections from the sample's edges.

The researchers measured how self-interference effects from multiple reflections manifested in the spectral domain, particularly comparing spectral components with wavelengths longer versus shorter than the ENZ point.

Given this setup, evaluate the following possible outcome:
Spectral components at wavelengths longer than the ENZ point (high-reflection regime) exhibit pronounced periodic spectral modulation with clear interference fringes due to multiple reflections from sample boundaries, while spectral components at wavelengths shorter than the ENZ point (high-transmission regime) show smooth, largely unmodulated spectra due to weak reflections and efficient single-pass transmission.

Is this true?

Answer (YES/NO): NO